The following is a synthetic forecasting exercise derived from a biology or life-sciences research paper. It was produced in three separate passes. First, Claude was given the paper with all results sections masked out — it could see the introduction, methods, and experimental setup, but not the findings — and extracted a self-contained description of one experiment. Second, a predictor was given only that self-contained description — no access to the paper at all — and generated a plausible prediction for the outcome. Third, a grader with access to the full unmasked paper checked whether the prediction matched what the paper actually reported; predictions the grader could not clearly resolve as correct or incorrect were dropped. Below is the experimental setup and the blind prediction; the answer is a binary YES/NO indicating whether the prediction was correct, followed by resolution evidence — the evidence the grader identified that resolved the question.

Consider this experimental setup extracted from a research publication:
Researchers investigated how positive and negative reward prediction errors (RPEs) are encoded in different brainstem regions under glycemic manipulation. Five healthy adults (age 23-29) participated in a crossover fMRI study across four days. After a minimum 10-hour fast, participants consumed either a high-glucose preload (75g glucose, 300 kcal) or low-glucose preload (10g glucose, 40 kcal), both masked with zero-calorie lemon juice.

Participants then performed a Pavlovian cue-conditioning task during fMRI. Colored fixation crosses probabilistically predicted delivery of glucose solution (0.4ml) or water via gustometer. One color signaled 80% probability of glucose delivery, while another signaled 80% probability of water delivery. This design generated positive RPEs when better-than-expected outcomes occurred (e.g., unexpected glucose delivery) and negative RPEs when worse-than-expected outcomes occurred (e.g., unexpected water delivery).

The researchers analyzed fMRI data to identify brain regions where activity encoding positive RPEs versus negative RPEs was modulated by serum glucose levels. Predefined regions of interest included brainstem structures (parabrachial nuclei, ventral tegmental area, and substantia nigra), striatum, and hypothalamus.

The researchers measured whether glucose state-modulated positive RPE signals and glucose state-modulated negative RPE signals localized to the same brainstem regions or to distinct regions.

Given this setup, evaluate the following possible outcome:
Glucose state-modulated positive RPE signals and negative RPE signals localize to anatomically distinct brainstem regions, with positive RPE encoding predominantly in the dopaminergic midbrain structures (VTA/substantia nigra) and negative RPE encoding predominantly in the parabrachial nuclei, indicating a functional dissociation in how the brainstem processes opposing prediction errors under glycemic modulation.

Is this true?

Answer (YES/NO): NO